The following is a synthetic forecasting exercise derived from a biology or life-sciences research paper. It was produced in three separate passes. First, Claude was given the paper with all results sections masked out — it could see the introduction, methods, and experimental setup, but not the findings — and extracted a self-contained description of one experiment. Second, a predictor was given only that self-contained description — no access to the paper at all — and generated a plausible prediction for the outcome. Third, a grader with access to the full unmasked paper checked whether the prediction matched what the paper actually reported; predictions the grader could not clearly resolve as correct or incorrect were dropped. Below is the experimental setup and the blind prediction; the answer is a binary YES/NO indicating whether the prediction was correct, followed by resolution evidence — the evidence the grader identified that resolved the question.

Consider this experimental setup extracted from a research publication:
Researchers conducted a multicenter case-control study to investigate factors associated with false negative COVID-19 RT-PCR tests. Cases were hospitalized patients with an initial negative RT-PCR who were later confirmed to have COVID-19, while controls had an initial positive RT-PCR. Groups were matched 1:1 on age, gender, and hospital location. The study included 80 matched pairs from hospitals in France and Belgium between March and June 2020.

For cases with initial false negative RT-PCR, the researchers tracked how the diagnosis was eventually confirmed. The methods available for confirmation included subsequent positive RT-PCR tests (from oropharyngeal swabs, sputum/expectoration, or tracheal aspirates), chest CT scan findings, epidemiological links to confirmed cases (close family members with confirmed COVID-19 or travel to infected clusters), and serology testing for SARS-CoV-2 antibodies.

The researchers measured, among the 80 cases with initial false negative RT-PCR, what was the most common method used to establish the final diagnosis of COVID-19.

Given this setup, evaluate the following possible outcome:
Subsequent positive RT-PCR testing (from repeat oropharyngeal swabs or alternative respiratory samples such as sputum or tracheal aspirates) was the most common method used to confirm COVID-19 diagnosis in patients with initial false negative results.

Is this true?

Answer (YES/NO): NO